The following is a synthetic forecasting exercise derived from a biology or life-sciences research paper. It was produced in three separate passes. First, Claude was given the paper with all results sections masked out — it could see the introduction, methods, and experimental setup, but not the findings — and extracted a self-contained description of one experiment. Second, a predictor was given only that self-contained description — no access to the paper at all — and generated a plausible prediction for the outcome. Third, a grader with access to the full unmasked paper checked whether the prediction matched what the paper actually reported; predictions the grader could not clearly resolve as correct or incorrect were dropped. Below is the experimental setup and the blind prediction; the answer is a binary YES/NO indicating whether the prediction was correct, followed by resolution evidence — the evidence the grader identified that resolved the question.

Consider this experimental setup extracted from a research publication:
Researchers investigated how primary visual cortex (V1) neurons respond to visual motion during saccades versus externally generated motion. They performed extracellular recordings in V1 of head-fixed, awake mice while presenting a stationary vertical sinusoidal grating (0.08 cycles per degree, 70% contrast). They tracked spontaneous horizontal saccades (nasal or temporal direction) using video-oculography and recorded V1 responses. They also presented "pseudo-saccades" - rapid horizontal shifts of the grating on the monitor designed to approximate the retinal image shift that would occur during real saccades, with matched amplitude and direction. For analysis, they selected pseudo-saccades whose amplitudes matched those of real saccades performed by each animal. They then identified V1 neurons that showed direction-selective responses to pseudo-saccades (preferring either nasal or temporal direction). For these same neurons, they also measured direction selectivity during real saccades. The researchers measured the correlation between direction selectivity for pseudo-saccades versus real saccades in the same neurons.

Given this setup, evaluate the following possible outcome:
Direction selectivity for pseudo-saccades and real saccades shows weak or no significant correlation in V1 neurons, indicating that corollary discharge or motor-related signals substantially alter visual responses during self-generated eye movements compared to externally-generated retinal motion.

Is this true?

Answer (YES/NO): YES